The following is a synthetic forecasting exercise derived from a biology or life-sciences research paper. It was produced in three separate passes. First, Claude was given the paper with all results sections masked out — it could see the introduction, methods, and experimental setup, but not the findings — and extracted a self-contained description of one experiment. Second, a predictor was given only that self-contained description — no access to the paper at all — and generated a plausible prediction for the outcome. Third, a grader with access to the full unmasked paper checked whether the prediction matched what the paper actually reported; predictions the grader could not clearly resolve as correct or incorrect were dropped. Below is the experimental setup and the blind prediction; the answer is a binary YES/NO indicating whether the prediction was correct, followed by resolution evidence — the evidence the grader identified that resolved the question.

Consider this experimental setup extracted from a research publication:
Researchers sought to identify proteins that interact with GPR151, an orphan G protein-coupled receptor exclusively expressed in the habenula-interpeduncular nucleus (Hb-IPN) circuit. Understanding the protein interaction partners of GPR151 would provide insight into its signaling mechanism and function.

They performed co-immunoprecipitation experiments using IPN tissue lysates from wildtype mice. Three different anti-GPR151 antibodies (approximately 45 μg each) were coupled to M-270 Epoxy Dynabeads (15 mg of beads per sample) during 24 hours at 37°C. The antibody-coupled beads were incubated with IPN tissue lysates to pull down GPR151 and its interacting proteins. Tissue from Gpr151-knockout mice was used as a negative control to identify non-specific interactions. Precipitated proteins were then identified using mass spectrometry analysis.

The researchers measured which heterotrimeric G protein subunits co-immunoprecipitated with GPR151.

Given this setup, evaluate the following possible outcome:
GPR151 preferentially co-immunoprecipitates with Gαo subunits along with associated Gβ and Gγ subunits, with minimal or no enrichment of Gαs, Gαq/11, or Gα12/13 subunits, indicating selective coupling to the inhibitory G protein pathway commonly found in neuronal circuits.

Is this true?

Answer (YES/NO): NO